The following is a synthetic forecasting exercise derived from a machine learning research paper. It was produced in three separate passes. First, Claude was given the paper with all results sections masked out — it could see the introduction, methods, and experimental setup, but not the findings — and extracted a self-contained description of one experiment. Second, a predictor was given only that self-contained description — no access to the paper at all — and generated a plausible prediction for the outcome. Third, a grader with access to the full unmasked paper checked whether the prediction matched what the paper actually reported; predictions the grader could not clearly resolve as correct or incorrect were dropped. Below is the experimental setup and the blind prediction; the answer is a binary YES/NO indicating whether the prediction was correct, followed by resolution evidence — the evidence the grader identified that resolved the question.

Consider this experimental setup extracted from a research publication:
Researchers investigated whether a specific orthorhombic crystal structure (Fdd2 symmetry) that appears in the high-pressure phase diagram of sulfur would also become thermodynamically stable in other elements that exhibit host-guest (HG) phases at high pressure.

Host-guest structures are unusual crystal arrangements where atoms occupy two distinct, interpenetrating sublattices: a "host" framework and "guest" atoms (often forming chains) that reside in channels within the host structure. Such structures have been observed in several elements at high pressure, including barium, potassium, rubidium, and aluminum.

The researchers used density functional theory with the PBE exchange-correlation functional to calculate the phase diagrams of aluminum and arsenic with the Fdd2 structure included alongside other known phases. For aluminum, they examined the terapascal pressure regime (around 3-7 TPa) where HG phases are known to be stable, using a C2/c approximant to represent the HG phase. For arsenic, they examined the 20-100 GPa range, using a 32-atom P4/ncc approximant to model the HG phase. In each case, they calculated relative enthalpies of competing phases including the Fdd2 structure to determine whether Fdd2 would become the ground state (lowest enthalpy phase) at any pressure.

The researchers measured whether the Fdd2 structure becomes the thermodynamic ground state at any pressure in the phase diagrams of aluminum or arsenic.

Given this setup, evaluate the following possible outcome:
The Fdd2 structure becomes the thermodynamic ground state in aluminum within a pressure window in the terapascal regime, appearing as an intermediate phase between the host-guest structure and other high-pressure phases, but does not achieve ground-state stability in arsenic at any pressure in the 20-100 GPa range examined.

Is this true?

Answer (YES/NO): NO